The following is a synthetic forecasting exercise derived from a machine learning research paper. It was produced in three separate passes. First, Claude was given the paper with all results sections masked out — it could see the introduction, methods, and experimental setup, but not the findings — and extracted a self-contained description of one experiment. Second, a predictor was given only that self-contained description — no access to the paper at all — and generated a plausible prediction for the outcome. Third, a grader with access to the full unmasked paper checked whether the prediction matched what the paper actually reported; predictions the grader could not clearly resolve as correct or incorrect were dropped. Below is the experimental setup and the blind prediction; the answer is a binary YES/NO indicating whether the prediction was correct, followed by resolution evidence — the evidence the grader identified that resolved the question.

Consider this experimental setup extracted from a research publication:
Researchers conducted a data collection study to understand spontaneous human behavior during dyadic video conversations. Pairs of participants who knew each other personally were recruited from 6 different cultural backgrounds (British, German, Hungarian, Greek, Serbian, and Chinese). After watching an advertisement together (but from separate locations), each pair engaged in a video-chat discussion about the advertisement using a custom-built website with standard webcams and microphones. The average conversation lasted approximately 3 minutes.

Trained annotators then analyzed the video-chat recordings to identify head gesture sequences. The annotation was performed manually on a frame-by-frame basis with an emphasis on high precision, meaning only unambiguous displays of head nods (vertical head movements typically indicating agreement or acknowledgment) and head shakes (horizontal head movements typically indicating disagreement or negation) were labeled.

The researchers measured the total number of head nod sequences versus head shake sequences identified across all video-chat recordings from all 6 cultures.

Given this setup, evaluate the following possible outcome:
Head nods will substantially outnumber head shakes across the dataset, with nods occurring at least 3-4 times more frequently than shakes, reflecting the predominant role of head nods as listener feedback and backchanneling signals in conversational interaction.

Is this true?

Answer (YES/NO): NO